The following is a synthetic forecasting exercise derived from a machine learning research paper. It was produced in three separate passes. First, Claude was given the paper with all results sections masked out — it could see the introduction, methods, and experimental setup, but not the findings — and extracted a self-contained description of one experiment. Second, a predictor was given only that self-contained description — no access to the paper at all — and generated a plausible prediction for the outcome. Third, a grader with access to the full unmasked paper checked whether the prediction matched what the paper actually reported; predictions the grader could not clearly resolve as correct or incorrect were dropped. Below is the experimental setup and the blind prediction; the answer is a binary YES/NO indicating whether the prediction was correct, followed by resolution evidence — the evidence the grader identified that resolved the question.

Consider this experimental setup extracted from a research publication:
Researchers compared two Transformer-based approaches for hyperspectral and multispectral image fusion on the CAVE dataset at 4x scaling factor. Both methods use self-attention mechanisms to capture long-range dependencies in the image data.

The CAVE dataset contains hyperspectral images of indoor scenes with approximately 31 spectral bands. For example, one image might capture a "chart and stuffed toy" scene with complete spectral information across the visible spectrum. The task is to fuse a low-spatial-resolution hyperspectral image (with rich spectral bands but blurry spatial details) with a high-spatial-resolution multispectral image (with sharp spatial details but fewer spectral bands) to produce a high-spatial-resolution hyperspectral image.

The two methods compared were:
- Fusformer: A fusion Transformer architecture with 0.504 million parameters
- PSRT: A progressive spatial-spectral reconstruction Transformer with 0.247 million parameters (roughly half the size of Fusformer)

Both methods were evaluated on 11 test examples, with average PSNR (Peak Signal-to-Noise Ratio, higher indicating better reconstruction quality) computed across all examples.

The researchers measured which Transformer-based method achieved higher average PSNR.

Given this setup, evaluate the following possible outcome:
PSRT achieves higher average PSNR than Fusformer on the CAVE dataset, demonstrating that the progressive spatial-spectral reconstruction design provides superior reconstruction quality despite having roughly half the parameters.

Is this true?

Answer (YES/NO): YES